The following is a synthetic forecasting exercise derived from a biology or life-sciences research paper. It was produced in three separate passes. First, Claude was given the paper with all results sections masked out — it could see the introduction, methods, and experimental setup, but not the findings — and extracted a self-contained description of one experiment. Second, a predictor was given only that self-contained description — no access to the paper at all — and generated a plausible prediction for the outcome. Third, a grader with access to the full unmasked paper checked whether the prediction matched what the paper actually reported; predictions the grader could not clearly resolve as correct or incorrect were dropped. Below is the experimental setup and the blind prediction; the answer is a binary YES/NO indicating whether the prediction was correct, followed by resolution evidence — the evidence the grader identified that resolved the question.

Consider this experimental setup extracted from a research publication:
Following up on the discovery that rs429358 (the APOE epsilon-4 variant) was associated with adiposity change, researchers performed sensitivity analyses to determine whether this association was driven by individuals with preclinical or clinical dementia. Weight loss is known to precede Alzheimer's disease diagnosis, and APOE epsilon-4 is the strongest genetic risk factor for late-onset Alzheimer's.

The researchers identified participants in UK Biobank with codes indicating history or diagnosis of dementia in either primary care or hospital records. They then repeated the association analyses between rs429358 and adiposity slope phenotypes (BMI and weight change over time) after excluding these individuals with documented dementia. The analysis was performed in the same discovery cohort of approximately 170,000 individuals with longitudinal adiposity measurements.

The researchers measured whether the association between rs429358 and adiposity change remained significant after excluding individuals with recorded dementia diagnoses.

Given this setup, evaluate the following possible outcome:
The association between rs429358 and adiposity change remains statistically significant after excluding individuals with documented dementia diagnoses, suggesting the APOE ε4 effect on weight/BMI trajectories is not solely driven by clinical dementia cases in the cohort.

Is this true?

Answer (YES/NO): YES